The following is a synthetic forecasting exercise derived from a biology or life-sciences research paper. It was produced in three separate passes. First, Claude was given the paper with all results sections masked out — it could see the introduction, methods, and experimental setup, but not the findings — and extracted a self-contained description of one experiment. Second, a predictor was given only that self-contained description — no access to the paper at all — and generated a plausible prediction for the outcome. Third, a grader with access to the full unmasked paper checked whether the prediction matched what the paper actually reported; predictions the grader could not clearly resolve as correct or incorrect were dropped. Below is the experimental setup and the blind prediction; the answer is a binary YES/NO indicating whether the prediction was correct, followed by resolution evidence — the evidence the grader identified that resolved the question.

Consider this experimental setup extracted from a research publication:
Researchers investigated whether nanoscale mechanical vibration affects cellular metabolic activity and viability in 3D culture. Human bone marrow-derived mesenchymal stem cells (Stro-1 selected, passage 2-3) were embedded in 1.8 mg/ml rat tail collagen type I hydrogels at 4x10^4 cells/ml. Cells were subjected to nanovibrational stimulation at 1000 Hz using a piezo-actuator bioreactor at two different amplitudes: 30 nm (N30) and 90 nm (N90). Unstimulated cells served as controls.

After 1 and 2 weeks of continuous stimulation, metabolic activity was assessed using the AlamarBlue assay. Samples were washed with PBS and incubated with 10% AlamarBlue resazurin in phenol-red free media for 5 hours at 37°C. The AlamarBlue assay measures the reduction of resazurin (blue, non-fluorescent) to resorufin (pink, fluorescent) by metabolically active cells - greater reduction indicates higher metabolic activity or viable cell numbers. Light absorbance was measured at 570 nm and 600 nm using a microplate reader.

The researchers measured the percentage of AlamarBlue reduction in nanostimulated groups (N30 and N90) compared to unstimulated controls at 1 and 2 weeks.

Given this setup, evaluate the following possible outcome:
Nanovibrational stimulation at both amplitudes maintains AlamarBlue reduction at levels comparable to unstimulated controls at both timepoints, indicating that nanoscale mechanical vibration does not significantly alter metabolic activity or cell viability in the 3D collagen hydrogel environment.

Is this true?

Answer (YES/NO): YES